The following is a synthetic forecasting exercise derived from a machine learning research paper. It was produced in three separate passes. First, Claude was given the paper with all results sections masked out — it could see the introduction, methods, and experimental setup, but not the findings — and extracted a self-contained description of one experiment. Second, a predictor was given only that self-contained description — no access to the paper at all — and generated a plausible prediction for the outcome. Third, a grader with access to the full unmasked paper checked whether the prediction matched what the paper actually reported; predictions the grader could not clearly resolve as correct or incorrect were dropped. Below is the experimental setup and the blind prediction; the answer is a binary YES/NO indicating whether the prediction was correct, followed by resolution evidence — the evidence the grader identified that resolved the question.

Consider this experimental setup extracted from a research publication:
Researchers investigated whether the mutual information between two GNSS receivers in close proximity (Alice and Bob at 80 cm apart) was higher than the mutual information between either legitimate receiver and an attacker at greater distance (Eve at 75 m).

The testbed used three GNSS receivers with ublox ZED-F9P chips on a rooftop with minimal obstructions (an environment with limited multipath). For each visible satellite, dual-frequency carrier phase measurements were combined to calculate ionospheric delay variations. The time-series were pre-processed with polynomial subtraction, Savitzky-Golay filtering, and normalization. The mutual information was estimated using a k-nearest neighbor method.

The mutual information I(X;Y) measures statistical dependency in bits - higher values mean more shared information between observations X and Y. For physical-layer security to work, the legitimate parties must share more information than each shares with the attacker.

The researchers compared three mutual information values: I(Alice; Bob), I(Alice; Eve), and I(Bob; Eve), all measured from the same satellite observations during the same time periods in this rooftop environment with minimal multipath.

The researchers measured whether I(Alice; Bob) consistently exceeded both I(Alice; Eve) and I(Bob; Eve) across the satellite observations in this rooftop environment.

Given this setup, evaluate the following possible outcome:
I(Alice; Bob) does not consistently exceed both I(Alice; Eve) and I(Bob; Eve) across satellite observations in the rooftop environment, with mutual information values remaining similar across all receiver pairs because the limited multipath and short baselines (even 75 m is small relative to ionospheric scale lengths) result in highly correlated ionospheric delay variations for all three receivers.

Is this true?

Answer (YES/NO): YES